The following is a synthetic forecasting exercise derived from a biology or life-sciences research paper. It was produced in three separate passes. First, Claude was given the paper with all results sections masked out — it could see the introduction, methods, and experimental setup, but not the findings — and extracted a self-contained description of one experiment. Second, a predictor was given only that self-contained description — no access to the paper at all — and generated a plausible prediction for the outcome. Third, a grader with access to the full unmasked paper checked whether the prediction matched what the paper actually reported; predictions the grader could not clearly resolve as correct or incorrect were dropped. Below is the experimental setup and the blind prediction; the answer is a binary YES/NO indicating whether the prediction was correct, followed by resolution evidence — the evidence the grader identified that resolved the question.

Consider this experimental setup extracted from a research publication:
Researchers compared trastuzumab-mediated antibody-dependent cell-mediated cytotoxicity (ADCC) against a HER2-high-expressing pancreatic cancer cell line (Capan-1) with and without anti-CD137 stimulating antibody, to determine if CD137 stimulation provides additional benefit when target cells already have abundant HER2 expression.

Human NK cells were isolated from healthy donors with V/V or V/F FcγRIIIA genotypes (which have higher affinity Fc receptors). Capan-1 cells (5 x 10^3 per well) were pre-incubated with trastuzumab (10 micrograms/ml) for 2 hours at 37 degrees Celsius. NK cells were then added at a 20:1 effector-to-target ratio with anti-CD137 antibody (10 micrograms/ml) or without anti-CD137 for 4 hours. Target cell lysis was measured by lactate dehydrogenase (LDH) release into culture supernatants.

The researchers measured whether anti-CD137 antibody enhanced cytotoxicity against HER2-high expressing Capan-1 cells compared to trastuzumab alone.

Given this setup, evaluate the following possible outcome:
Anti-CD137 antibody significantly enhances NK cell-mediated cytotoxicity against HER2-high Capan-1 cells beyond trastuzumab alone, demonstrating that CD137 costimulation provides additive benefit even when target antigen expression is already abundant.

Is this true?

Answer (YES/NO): NO